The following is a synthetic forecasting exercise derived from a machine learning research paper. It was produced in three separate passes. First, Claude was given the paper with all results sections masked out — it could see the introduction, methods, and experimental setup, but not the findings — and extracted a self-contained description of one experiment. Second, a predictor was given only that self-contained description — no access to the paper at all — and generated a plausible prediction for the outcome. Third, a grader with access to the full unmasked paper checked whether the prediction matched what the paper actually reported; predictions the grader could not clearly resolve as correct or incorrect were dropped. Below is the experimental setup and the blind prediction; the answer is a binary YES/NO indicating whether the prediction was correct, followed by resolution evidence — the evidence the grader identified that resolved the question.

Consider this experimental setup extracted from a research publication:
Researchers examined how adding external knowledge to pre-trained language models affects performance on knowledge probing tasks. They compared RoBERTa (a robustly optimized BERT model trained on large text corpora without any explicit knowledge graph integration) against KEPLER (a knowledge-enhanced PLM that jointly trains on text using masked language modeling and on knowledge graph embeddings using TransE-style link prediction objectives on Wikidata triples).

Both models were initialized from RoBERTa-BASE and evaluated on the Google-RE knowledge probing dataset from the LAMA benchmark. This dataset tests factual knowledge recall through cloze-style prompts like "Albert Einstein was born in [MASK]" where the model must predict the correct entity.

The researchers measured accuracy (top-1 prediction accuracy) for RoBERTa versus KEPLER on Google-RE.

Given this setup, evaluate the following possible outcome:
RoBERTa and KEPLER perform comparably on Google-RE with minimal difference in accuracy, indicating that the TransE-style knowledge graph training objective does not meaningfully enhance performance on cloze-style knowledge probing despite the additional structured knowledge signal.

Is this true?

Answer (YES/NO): NO